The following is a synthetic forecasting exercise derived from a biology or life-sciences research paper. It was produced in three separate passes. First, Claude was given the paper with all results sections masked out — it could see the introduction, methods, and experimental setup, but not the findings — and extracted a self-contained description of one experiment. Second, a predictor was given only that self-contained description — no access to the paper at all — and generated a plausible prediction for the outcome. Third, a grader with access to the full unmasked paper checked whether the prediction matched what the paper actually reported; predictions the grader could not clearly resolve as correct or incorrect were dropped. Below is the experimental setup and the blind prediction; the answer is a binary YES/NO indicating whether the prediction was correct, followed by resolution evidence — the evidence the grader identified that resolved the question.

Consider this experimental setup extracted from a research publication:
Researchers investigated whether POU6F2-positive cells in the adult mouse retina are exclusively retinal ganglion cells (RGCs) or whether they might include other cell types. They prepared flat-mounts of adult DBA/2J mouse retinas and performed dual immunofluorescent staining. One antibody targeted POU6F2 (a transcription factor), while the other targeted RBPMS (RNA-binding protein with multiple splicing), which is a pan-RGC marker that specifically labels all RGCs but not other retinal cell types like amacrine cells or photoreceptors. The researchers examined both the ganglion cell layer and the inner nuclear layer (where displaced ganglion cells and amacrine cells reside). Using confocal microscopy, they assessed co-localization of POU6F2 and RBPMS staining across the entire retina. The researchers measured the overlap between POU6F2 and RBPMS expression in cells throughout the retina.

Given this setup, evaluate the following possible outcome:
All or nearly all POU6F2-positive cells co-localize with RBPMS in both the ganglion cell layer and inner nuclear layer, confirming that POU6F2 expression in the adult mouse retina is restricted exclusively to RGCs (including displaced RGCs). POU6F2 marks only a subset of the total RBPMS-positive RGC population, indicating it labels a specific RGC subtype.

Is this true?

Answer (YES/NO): YES